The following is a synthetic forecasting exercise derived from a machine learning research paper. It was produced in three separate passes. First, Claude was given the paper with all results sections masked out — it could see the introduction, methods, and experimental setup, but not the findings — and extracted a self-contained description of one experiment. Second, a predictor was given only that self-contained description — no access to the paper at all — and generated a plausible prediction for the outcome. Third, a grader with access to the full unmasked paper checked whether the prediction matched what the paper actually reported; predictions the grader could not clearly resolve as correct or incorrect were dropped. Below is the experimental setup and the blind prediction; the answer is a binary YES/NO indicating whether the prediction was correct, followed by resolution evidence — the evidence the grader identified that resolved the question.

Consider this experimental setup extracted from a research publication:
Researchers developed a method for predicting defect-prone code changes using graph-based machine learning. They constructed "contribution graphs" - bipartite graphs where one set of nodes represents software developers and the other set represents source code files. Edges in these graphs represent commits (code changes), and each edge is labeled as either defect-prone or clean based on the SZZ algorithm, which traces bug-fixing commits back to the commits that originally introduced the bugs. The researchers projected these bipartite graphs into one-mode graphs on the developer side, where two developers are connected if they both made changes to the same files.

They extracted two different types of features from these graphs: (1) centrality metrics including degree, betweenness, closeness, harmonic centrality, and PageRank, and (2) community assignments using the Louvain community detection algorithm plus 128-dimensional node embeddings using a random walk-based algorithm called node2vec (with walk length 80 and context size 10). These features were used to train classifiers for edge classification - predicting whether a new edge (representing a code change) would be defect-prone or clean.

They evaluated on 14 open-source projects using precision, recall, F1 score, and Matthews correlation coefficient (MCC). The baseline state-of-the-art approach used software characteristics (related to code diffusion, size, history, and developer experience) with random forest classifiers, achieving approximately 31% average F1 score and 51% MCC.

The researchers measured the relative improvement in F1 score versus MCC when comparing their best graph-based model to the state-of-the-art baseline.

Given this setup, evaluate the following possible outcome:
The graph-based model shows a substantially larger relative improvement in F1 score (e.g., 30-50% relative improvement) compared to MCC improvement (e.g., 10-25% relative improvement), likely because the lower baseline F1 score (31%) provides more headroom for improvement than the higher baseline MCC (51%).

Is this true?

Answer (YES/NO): NO